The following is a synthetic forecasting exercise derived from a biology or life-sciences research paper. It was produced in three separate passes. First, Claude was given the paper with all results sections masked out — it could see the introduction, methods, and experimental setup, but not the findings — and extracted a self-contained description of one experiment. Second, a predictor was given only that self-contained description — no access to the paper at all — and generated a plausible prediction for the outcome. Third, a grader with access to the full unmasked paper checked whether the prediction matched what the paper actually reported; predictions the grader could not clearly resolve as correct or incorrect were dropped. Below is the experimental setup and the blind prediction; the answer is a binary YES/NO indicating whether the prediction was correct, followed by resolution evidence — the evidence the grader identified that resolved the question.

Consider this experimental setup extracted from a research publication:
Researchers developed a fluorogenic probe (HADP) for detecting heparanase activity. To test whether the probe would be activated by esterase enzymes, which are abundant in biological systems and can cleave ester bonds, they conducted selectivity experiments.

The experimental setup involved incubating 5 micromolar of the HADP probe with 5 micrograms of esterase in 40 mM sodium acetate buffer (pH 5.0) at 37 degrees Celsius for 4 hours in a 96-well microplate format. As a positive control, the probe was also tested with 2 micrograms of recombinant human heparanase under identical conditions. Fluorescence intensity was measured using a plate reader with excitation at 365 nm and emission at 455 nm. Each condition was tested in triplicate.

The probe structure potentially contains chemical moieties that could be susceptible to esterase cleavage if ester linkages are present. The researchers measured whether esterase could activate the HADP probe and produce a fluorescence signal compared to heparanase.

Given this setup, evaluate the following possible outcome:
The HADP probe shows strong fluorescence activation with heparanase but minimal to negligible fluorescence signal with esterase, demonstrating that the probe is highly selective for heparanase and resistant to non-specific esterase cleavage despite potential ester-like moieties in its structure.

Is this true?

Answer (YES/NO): YES